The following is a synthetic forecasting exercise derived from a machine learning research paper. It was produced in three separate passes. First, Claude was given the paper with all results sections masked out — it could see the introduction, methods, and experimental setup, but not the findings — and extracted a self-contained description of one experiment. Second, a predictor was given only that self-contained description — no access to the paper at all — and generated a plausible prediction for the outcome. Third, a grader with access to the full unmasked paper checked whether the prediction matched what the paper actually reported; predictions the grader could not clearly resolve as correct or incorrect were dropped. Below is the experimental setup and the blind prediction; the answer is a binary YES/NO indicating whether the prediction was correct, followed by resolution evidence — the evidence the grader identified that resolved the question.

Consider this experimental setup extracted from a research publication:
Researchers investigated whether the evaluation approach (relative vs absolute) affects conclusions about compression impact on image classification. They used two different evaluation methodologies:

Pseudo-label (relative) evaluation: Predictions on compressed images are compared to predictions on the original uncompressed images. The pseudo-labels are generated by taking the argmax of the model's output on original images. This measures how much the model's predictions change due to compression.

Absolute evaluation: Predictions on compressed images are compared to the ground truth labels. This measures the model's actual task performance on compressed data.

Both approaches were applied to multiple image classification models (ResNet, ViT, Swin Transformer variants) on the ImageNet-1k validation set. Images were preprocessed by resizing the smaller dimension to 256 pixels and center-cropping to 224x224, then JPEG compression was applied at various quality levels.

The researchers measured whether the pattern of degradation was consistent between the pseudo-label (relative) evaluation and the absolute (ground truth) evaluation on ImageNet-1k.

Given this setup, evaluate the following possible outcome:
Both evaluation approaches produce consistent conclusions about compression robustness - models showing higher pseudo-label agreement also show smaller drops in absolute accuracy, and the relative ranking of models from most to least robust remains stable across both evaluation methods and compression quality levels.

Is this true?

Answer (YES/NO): YES